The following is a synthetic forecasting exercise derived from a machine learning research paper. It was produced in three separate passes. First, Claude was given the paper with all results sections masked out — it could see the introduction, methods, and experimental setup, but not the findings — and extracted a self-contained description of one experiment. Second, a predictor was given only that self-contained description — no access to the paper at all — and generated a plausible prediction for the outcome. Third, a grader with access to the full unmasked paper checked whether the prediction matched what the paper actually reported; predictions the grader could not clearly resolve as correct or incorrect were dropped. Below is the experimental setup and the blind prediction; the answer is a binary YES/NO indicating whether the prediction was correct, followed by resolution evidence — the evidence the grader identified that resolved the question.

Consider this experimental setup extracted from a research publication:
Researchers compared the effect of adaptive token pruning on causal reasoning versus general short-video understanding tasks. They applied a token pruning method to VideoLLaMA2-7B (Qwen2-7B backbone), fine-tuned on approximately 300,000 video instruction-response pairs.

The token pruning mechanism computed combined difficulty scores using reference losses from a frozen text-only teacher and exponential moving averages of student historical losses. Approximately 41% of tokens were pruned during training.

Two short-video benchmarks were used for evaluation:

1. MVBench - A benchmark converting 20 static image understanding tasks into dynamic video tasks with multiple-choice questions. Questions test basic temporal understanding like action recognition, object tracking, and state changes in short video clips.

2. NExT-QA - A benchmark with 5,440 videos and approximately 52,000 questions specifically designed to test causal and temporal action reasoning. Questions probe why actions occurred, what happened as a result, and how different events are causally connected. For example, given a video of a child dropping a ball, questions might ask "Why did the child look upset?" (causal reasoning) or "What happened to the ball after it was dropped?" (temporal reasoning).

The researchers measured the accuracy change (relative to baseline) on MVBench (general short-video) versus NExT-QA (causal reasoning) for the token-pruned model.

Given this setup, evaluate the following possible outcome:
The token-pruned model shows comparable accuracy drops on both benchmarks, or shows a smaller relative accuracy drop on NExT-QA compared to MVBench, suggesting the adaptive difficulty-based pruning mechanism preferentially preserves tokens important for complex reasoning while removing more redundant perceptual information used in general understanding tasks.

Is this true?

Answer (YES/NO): NO